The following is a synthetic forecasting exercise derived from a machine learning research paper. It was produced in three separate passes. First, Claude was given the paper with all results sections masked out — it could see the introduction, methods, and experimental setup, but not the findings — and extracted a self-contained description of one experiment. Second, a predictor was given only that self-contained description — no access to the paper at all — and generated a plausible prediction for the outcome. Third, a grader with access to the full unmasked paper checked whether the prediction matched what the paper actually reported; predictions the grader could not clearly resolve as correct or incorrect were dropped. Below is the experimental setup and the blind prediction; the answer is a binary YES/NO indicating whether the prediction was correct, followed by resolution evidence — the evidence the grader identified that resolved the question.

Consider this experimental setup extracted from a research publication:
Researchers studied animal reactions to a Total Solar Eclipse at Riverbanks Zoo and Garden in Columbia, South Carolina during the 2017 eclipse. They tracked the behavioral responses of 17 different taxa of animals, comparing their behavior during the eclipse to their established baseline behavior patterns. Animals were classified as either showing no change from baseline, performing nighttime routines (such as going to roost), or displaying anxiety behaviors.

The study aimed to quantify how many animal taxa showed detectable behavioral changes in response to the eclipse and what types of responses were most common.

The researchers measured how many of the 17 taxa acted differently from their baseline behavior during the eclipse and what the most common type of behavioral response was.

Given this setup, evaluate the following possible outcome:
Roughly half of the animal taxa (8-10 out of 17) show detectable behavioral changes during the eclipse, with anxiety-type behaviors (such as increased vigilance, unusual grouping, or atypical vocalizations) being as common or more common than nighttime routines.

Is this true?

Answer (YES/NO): NO